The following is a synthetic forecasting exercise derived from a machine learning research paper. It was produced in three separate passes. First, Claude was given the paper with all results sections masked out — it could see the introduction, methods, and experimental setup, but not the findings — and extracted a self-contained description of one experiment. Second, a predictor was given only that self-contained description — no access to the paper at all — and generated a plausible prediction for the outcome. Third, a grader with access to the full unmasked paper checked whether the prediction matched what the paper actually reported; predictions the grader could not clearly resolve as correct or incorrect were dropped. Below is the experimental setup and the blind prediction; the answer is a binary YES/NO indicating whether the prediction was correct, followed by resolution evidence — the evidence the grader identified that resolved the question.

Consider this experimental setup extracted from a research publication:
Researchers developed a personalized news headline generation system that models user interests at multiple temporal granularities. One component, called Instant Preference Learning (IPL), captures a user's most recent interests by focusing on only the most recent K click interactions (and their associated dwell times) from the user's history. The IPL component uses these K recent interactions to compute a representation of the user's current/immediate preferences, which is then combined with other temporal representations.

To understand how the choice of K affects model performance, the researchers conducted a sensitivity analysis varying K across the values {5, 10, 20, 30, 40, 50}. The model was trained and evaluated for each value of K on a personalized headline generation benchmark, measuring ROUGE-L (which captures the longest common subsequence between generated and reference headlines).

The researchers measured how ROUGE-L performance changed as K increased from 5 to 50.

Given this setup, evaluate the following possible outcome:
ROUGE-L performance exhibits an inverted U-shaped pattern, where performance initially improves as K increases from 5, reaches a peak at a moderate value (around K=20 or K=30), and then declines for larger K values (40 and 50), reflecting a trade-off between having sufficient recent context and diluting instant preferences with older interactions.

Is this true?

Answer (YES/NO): YES